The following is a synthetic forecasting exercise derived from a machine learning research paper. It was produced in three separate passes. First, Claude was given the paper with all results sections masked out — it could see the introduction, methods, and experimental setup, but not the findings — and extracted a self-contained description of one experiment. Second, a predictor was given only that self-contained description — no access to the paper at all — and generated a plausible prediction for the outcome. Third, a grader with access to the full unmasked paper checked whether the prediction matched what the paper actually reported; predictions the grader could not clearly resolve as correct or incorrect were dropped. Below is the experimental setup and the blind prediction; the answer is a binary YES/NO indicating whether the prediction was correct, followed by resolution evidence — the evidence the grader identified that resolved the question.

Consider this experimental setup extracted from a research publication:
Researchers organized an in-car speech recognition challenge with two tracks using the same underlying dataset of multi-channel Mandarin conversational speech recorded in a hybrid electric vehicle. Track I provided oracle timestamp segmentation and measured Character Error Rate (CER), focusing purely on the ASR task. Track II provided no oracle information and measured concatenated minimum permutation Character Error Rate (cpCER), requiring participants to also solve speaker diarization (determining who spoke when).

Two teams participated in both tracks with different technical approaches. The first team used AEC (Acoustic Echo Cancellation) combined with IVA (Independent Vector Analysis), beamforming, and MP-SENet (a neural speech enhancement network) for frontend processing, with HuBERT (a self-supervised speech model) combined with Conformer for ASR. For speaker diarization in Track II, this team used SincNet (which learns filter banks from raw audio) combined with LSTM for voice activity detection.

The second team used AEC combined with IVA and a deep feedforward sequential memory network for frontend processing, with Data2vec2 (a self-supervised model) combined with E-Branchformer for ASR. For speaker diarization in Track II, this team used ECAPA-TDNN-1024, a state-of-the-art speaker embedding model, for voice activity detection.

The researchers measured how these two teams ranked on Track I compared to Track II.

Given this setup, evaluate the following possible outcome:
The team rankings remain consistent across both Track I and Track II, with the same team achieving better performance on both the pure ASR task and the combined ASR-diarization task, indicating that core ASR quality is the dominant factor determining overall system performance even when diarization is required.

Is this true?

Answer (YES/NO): NO